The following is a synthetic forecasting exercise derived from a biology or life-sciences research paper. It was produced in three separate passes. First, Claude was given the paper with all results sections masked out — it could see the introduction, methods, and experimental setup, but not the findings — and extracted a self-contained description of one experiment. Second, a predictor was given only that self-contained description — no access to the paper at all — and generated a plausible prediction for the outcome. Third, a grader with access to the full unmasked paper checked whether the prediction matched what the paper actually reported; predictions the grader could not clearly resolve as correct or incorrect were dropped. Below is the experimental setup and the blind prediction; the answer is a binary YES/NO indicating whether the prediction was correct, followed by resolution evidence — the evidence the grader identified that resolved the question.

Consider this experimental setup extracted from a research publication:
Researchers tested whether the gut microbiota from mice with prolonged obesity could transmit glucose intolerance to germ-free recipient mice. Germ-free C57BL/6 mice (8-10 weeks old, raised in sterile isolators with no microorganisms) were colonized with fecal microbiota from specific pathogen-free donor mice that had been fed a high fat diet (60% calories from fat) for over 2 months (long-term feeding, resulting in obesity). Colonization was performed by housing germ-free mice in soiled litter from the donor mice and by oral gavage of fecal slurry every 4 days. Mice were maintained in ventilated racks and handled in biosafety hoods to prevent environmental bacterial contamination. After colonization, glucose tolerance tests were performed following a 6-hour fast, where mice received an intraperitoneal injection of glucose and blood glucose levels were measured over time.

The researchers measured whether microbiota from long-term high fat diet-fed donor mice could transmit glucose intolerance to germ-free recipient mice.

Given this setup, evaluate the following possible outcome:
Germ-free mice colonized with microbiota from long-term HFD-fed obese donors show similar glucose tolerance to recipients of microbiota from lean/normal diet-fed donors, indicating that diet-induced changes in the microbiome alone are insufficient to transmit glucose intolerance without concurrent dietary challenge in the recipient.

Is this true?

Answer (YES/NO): NO